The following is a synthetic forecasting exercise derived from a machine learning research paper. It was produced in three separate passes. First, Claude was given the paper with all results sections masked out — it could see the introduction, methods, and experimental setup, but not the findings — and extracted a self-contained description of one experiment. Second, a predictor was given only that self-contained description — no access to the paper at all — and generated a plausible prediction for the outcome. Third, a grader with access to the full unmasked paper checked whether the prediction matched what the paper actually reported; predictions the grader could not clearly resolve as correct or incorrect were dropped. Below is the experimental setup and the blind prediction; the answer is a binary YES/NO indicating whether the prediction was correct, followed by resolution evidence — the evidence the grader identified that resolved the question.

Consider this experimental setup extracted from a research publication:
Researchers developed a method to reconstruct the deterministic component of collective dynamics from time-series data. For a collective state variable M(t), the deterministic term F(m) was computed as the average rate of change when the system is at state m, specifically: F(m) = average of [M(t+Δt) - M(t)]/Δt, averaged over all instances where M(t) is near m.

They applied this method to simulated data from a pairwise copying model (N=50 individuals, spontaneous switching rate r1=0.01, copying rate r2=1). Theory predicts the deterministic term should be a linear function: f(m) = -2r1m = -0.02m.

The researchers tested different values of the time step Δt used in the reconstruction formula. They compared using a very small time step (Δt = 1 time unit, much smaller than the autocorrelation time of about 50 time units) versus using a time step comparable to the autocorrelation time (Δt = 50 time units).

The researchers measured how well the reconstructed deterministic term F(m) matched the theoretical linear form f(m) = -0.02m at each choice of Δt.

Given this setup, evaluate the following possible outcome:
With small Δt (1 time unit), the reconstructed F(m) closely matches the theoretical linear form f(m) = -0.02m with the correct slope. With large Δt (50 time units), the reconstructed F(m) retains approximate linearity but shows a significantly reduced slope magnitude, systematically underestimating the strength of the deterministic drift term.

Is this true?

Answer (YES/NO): NO